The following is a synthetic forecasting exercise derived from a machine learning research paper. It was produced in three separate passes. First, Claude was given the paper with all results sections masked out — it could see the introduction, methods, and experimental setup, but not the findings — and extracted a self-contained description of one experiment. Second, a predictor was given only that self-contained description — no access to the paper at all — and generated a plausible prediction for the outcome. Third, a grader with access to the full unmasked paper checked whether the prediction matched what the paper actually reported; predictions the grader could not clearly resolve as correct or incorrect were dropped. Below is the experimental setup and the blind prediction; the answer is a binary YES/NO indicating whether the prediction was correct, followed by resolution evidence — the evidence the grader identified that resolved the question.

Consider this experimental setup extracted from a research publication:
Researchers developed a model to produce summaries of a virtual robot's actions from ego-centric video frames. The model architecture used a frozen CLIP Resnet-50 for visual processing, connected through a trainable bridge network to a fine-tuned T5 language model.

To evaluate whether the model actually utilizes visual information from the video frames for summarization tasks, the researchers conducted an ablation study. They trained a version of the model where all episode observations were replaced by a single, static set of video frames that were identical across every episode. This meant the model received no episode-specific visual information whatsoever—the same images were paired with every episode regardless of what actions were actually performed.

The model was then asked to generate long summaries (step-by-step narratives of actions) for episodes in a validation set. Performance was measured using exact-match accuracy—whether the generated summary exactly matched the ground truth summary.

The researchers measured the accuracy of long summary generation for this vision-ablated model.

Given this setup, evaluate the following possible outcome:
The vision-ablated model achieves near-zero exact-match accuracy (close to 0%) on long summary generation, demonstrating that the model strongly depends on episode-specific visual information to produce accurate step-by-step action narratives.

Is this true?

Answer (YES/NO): YES